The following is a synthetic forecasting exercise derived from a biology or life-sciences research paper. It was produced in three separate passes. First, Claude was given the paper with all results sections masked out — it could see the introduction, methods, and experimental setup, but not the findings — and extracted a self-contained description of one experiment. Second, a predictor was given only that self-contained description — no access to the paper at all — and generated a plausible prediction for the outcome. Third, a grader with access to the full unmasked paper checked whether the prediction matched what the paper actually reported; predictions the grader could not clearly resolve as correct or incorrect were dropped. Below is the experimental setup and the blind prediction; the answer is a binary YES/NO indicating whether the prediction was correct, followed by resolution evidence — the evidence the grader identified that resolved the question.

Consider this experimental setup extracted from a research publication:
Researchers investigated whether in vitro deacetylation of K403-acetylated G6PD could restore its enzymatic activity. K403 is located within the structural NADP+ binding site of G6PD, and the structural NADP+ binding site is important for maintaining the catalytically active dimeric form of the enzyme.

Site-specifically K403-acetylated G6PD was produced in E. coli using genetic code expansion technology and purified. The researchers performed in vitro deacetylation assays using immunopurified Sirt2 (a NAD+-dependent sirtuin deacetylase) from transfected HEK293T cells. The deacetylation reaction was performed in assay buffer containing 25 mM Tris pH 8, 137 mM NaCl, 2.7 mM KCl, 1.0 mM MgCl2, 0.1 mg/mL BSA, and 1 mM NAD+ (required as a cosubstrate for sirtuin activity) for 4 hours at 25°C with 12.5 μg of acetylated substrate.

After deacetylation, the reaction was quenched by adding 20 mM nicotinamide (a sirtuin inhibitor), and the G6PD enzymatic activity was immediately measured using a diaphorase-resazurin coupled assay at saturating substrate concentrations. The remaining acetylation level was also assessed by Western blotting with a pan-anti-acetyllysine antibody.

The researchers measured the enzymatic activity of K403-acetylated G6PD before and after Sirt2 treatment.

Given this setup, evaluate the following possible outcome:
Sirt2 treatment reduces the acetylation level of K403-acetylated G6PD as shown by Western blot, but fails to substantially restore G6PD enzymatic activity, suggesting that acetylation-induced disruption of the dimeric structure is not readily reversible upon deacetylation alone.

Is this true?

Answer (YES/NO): NO